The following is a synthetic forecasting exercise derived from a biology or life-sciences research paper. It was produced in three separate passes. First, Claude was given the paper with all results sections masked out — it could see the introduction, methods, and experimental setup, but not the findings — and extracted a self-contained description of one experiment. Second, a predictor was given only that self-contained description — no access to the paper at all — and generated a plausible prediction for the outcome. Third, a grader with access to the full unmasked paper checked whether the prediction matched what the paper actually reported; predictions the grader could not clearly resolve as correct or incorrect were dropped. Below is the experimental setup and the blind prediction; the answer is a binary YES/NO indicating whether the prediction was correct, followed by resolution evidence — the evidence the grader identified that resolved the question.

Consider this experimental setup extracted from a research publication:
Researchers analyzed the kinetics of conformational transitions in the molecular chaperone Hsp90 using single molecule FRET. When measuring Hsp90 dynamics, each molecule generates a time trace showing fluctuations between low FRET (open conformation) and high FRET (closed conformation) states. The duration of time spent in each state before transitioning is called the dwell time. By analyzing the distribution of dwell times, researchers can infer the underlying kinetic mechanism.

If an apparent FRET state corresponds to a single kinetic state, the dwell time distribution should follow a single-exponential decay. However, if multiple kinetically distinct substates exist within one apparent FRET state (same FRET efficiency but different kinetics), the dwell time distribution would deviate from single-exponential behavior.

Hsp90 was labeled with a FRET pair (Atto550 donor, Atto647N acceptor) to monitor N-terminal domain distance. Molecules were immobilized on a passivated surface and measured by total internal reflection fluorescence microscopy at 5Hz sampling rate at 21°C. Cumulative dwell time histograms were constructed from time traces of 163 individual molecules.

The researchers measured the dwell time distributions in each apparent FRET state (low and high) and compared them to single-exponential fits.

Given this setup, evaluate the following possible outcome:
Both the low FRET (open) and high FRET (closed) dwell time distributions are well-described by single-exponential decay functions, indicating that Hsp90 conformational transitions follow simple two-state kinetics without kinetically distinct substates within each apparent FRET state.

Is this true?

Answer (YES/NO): NO